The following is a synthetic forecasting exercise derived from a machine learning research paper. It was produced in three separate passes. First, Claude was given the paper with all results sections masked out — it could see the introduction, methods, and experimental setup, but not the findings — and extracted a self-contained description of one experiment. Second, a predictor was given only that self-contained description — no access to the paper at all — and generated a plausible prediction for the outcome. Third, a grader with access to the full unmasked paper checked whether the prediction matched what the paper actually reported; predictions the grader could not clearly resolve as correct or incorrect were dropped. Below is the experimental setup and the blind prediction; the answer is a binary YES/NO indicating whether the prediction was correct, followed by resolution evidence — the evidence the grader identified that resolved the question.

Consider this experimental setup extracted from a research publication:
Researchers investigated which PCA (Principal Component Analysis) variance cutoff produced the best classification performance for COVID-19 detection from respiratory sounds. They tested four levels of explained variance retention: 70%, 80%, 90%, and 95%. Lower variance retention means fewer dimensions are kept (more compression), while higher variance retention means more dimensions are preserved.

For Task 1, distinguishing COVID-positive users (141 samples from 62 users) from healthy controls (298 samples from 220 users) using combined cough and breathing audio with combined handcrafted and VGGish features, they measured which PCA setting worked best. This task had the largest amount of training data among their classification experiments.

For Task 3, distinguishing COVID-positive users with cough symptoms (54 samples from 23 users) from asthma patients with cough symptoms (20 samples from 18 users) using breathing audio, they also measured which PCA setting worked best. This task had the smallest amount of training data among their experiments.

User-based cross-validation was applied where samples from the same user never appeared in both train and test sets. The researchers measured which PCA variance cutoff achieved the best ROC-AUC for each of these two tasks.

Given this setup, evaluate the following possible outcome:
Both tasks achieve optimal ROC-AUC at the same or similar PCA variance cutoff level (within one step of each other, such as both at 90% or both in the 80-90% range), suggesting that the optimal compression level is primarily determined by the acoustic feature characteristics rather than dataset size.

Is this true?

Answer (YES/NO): NO